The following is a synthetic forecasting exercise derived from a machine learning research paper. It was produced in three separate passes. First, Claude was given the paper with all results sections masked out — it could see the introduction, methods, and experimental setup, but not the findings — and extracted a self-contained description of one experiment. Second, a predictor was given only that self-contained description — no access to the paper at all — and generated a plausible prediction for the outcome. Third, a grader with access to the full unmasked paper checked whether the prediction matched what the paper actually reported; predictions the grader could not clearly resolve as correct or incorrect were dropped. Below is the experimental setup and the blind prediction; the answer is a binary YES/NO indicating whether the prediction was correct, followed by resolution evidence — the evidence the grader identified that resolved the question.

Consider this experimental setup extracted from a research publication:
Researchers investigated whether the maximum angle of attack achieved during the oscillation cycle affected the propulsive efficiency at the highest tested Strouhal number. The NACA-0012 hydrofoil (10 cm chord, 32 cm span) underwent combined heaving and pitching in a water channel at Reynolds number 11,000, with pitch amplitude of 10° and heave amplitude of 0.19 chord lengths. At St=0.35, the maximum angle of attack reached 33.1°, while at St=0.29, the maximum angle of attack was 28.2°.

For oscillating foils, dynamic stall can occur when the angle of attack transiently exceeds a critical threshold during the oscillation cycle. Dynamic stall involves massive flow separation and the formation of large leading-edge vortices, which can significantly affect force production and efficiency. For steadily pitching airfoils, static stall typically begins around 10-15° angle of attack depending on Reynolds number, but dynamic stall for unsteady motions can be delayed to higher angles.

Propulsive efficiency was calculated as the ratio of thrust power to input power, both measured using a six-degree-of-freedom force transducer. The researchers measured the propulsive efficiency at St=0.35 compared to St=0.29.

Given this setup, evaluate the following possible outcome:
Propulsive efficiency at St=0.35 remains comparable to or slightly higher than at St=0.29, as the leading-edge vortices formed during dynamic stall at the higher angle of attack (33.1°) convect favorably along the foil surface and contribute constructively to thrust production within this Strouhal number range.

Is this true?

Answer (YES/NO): NO